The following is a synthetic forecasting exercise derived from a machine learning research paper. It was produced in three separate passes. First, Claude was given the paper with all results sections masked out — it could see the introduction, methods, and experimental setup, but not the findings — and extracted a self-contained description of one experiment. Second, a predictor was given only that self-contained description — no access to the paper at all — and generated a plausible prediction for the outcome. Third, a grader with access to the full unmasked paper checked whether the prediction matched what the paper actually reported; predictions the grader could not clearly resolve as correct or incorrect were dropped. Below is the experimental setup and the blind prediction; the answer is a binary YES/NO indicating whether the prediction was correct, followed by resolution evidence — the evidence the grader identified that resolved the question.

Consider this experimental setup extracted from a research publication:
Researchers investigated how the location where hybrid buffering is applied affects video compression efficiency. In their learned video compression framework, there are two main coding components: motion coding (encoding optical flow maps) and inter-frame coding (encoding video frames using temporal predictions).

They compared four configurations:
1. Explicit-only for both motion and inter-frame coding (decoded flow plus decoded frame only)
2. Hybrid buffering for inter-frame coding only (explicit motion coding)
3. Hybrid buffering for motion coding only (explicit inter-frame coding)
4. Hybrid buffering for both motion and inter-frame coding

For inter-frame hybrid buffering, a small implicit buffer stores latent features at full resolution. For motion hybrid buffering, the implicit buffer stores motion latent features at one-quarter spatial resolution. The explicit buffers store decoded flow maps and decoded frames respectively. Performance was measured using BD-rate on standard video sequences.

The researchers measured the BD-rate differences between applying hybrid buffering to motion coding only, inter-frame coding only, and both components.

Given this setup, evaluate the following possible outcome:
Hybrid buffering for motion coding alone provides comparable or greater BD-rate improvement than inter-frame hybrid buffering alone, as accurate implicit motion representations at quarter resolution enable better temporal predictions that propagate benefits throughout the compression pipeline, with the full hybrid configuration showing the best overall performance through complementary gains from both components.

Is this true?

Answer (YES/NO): YES